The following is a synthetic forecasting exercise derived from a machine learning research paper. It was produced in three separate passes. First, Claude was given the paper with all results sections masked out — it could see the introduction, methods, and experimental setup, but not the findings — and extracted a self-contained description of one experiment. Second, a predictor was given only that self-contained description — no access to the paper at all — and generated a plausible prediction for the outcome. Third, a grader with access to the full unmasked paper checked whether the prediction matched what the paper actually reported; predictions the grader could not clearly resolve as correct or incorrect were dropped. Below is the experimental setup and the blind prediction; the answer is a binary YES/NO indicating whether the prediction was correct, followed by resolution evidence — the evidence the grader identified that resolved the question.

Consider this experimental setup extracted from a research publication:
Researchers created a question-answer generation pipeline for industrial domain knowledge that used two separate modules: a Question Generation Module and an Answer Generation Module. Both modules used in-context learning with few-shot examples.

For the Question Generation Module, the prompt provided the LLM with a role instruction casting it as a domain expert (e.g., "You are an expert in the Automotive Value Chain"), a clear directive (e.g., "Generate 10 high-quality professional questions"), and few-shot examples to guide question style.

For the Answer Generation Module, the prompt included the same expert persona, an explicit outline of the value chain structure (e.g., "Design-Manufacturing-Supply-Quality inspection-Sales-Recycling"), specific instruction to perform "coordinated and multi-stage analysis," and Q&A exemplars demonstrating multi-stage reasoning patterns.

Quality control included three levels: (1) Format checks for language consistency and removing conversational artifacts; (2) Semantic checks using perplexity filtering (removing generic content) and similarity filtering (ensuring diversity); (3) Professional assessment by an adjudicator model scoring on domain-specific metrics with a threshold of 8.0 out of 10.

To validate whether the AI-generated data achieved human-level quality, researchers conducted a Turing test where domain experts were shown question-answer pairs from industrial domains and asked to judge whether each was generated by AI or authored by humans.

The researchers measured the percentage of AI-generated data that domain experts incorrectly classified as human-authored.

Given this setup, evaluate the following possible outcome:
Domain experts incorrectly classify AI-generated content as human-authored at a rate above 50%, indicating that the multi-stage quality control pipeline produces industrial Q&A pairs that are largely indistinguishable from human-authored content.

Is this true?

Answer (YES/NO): YES